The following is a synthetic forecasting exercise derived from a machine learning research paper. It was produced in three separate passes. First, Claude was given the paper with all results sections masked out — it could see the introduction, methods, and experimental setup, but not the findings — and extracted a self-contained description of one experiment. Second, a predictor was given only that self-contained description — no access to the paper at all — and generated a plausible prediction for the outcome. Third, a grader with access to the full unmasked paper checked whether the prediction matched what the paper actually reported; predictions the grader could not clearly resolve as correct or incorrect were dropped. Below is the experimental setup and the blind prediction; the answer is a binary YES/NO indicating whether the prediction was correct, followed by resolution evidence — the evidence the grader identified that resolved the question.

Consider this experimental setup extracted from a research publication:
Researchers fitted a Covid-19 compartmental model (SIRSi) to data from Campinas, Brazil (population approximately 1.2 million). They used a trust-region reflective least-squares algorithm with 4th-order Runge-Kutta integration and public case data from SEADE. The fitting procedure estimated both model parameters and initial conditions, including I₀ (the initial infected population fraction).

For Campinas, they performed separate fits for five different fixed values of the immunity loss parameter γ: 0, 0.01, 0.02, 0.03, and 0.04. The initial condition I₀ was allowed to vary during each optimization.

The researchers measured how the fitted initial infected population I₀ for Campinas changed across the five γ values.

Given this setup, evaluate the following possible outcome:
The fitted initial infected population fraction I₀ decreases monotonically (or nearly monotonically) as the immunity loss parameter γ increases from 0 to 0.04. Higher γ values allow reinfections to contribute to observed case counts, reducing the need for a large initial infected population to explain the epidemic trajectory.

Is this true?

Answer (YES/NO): NO